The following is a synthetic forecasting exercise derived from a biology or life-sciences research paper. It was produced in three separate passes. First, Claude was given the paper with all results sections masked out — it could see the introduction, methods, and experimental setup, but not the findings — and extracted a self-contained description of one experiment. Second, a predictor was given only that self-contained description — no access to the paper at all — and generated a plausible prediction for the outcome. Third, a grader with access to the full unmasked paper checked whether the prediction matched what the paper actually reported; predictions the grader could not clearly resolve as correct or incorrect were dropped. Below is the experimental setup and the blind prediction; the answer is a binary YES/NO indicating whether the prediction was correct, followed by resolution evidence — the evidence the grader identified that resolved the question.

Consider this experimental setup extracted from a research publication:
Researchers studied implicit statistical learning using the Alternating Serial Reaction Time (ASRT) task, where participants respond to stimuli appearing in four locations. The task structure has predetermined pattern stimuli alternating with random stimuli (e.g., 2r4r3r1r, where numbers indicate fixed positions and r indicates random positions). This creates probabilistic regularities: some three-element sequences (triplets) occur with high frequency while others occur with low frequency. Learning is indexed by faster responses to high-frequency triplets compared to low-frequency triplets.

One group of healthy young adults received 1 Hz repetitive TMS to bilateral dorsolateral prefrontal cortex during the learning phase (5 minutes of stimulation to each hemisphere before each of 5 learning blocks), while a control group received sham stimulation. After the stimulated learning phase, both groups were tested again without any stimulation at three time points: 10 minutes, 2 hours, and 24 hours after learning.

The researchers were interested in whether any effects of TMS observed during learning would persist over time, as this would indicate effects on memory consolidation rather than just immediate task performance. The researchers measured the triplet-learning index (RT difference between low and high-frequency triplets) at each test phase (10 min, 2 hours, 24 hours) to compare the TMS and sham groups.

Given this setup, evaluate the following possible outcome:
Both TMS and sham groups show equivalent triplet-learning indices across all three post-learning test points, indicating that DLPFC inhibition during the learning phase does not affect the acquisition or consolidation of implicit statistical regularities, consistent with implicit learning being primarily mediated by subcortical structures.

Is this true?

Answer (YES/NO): NO